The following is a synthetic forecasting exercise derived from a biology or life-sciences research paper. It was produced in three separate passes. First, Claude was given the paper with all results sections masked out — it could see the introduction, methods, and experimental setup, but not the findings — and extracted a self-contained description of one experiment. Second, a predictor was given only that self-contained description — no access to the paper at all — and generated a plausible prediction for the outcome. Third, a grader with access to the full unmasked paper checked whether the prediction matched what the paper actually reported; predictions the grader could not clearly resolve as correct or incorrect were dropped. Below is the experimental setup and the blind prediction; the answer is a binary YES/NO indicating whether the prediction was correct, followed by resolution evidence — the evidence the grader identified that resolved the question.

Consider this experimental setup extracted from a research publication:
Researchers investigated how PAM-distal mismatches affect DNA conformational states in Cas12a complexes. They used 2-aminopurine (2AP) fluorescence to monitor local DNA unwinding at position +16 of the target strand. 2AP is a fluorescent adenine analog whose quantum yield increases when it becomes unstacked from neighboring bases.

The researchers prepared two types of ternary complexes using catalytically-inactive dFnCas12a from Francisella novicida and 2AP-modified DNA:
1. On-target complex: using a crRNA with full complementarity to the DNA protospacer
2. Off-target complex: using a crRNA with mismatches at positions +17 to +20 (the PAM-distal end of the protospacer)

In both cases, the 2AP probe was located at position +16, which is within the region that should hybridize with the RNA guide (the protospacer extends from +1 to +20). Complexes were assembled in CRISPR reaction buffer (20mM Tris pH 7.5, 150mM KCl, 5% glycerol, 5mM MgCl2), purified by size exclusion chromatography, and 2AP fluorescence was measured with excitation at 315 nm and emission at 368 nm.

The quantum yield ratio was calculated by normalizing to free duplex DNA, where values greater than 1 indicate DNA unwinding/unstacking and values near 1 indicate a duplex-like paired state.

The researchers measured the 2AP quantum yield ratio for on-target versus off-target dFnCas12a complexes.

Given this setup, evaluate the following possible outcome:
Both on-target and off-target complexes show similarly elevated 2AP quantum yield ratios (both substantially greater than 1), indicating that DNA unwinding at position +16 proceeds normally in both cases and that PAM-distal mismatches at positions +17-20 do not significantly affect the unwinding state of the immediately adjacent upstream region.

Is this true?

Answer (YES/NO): NO